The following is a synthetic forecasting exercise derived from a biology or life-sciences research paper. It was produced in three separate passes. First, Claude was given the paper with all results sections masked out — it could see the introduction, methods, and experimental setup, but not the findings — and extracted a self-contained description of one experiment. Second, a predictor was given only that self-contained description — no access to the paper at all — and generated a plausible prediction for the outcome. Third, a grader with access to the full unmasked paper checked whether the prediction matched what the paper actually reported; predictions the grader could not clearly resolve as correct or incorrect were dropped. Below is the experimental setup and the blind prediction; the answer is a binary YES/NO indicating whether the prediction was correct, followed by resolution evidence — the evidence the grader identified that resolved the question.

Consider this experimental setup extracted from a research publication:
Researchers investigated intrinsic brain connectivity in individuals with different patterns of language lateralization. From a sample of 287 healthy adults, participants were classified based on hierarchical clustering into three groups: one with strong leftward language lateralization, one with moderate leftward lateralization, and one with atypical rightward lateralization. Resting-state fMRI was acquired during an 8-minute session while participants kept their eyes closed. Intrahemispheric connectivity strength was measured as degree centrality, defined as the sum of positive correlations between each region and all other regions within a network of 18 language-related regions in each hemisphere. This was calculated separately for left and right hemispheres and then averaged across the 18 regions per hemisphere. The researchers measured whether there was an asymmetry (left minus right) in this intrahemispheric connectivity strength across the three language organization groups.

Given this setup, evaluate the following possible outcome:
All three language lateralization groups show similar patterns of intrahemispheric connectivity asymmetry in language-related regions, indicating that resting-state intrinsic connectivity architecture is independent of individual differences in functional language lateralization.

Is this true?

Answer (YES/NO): NO